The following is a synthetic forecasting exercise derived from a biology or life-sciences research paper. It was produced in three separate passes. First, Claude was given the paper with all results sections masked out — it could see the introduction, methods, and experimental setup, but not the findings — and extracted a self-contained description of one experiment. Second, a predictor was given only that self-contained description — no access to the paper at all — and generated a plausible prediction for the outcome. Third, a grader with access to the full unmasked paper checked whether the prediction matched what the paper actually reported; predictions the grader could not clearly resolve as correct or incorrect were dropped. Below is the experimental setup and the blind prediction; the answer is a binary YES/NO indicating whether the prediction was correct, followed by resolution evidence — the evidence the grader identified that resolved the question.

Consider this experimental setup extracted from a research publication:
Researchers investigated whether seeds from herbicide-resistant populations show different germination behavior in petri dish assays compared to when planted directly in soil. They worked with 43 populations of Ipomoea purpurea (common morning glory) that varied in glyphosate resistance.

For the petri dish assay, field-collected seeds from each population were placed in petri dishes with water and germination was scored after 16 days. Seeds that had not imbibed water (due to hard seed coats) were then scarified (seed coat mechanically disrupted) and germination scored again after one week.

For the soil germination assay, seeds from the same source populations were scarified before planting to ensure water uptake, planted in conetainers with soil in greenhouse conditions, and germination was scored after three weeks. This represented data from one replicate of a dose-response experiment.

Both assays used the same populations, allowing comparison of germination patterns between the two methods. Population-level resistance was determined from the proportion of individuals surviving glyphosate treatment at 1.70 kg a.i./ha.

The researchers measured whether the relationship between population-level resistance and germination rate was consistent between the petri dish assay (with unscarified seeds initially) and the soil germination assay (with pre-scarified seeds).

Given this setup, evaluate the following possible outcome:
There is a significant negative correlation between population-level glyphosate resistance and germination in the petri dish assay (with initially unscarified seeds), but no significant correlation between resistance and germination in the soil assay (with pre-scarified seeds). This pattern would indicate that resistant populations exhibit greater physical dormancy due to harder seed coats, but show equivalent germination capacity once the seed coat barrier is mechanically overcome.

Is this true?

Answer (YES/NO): NO